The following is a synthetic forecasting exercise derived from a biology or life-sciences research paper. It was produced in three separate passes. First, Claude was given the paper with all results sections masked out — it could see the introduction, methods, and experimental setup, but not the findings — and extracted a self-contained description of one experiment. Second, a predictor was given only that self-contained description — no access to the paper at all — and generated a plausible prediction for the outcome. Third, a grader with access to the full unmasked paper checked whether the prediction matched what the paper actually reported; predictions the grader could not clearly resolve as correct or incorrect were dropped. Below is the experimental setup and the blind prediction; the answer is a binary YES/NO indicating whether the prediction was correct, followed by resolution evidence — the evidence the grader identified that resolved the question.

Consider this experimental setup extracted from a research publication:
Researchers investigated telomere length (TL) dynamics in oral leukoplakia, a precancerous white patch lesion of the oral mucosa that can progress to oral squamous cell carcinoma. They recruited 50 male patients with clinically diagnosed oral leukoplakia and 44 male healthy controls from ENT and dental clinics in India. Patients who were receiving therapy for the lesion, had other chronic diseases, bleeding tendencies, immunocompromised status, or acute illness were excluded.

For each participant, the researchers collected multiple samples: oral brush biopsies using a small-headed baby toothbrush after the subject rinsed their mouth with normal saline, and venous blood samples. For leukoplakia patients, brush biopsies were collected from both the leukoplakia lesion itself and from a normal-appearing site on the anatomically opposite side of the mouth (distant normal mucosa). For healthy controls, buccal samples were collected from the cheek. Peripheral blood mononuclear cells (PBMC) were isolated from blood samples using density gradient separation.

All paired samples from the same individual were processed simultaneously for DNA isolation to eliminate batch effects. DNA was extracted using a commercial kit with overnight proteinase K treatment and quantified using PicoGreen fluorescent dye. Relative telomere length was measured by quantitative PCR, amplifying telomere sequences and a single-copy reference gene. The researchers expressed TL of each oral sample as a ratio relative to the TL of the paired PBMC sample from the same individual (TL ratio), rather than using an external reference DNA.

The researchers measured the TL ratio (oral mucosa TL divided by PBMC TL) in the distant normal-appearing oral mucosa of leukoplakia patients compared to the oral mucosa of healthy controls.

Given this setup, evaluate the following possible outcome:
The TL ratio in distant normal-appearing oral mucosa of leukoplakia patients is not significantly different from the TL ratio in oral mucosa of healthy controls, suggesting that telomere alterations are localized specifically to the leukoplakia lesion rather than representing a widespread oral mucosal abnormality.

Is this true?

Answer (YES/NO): NO